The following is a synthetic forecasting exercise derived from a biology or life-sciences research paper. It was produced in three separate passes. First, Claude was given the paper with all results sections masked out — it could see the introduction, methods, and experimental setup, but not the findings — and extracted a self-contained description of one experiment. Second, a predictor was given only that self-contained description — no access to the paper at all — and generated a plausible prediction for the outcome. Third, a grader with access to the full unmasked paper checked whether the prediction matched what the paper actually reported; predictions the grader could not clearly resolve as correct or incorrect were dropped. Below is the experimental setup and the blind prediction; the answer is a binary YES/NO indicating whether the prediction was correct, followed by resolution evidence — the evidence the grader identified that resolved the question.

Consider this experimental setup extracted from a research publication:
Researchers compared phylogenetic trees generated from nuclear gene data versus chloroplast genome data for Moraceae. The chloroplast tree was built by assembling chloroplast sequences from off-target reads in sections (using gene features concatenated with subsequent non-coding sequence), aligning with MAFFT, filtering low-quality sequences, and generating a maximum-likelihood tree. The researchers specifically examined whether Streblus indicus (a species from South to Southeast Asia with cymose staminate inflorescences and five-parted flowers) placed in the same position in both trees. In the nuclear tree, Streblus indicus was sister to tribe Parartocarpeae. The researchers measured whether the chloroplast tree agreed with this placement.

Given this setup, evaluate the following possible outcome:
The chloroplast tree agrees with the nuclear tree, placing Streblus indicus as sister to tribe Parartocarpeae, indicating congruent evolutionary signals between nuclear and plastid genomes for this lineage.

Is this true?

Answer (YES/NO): NO